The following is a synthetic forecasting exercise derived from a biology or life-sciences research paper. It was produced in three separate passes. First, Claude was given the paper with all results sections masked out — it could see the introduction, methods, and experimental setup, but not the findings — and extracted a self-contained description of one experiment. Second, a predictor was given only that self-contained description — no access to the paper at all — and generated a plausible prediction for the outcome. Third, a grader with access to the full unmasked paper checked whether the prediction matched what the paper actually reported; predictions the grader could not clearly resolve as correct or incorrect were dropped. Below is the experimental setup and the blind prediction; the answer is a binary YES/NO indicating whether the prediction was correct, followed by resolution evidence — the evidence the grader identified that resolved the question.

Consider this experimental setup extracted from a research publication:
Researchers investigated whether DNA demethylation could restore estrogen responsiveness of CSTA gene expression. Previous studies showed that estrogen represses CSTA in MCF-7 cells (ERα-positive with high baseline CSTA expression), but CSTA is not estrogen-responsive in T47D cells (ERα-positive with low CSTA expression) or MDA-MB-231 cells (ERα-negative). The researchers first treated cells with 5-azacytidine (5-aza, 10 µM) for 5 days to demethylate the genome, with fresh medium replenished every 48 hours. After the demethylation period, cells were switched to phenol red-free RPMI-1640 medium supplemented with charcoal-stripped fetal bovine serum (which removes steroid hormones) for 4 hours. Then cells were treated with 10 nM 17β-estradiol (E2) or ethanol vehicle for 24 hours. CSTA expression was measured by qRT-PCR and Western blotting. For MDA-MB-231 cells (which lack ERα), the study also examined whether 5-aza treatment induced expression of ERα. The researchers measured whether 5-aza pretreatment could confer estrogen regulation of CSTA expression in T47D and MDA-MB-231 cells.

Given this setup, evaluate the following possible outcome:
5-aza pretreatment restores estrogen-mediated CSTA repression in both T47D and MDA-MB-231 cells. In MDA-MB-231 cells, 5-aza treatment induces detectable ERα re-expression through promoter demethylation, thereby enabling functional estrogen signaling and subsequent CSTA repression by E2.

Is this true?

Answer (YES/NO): NO